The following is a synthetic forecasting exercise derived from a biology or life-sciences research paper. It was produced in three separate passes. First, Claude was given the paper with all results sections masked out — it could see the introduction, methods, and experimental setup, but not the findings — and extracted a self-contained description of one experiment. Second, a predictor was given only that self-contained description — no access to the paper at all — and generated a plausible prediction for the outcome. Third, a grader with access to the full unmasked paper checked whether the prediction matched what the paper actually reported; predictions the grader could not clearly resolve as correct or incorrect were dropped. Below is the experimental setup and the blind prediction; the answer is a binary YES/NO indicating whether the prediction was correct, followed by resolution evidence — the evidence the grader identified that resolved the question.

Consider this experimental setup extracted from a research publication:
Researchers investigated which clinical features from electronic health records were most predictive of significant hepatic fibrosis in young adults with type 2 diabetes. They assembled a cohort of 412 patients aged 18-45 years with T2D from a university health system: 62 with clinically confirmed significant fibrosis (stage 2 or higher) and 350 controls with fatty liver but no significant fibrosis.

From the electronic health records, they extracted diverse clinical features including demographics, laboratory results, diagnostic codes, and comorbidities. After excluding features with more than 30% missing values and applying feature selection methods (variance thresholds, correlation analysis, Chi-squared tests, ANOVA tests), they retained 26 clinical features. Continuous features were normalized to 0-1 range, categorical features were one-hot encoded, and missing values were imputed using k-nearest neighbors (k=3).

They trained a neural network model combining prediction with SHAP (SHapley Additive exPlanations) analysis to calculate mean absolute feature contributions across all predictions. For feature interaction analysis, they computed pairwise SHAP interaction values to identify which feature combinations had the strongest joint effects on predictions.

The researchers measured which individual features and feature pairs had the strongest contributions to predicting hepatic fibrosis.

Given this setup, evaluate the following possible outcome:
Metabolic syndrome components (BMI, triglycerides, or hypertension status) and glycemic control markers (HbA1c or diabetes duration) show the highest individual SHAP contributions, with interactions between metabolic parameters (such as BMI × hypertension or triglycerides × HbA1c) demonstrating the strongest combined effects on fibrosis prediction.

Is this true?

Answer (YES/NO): NO